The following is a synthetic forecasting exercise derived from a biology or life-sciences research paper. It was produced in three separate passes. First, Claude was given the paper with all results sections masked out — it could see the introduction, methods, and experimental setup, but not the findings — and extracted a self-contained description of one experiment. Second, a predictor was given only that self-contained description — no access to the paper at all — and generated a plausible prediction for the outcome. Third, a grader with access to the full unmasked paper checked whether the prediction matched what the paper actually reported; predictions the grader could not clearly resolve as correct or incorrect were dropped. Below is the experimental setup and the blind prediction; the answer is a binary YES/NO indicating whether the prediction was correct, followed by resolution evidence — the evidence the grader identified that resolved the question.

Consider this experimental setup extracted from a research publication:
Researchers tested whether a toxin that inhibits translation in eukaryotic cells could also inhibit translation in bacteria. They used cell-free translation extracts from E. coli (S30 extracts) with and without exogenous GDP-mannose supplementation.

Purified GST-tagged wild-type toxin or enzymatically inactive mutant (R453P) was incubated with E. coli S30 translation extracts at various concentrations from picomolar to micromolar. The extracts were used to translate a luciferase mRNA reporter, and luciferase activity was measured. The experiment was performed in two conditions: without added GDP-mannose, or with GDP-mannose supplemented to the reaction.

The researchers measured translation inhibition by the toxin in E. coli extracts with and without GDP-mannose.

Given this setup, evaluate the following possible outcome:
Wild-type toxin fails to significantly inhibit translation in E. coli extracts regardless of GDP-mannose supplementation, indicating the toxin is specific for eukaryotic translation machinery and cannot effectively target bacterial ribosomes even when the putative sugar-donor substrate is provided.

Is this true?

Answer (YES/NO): NO